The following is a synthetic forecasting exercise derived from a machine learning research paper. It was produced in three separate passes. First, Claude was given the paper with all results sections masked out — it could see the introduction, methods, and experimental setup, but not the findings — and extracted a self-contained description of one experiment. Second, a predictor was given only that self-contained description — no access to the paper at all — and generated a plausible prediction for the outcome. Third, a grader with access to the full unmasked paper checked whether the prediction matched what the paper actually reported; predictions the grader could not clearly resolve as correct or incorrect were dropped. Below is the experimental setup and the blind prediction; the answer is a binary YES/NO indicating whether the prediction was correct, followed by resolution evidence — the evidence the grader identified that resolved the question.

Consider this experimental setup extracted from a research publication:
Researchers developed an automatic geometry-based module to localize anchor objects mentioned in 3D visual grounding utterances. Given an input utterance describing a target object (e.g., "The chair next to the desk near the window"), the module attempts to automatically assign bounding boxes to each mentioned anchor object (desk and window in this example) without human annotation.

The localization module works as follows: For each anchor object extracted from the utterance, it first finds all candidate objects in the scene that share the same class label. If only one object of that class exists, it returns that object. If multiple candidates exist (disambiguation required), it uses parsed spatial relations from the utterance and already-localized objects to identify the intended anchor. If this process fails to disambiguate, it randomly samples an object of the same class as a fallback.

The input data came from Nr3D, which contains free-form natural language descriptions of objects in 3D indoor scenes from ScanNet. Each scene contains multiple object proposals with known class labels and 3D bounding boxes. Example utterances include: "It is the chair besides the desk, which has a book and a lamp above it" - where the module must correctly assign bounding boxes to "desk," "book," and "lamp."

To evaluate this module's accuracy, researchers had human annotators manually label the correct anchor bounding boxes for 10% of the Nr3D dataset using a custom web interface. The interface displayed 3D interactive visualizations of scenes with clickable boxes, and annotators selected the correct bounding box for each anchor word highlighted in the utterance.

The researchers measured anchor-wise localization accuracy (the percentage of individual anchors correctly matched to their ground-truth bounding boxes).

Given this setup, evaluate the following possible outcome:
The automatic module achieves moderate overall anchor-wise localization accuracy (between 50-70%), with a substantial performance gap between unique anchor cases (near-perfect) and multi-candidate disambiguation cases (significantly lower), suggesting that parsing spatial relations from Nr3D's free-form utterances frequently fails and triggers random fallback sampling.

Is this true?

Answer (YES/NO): NO